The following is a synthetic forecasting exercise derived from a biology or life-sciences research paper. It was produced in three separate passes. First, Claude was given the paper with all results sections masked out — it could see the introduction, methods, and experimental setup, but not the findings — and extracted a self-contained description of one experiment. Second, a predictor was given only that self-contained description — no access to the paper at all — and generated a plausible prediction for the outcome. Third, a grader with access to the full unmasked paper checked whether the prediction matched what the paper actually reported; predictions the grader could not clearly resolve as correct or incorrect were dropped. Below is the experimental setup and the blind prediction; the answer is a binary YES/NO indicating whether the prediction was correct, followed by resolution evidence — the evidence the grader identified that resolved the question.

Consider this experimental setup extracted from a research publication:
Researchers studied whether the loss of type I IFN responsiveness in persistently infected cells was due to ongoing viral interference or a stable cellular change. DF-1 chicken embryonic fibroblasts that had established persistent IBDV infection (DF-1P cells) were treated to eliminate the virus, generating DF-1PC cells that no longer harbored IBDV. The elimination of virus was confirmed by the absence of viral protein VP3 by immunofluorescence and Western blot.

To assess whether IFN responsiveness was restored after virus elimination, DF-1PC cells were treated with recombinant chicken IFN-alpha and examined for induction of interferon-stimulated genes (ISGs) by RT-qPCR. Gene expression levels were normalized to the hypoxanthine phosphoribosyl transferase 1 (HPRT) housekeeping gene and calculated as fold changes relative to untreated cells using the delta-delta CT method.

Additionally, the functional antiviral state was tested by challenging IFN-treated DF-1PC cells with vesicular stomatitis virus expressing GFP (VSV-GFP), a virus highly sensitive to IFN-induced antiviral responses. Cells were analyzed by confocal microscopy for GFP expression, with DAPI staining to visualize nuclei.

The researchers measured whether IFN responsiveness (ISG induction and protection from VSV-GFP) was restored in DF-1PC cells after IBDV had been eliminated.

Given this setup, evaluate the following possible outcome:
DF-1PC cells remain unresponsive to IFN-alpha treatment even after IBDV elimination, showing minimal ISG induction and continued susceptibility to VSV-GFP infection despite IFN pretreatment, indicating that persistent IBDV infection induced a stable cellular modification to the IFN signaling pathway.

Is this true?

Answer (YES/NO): YES